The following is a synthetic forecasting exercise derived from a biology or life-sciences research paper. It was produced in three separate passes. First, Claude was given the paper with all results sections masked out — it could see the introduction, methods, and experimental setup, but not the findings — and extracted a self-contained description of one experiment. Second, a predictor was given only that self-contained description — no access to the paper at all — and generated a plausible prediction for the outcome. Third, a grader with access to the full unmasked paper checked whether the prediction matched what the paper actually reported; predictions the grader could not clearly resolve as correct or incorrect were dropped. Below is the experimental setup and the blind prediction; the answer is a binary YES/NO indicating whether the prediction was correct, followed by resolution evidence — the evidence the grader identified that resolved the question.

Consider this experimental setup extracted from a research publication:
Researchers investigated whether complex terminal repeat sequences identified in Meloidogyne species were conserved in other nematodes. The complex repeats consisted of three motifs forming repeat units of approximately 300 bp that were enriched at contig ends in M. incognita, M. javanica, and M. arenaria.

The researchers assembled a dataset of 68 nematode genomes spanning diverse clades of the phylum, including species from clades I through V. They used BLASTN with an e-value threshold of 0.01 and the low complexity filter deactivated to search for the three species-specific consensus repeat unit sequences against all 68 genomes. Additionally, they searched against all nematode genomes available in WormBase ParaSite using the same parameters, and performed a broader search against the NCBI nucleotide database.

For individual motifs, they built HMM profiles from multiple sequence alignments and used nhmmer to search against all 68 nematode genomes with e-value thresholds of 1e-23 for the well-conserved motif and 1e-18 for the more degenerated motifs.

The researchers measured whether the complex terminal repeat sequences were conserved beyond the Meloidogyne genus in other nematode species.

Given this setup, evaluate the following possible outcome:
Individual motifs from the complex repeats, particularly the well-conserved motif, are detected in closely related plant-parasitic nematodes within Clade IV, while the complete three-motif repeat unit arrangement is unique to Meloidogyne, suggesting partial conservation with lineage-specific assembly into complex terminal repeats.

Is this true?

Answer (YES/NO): NO